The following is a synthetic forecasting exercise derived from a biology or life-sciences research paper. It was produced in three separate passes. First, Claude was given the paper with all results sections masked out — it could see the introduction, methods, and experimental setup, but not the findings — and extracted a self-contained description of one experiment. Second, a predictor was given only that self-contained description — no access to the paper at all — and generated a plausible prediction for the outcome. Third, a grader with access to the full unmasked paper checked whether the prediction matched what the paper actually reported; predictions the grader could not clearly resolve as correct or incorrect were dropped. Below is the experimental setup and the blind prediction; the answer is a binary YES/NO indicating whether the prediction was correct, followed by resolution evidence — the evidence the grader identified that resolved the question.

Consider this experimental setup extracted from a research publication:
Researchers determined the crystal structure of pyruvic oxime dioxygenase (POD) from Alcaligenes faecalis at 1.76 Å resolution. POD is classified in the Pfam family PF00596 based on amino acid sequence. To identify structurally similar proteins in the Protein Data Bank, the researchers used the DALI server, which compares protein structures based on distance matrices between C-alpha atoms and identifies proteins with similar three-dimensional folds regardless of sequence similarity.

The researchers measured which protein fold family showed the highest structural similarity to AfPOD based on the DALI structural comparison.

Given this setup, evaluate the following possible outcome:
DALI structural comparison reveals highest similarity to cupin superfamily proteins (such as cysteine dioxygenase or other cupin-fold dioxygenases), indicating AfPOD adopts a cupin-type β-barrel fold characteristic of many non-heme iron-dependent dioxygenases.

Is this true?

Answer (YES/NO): NO